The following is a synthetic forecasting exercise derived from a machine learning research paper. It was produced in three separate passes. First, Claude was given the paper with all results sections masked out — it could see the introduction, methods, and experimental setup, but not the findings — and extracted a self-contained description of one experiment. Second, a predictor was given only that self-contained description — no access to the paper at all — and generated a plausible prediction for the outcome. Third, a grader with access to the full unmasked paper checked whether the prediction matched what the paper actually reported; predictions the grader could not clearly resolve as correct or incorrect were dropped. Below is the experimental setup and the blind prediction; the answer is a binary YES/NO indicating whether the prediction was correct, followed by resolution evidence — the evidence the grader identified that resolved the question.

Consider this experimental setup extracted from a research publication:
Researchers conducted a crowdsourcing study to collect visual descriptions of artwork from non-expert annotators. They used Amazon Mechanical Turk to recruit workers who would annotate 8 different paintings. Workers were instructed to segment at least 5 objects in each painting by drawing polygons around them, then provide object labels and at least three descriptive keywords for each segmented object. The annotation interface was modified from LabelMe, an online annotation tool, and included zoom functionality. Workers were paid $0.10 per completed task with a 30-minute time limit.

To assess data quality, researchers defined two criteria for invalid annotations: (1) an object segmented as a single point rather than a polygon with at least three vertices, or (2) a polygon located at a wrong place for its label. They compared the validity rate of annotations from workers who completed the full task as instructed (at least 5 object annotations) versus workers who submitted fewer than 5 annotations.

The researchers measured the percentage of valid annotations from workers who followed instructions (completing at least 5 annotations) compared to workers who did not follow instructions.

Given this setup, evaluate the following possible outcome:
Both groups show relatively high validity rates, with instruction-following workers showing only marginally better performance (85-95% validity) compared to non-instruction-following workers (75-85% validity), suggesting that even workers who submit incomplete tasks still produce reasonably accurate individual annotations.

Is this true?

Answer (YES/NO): NO